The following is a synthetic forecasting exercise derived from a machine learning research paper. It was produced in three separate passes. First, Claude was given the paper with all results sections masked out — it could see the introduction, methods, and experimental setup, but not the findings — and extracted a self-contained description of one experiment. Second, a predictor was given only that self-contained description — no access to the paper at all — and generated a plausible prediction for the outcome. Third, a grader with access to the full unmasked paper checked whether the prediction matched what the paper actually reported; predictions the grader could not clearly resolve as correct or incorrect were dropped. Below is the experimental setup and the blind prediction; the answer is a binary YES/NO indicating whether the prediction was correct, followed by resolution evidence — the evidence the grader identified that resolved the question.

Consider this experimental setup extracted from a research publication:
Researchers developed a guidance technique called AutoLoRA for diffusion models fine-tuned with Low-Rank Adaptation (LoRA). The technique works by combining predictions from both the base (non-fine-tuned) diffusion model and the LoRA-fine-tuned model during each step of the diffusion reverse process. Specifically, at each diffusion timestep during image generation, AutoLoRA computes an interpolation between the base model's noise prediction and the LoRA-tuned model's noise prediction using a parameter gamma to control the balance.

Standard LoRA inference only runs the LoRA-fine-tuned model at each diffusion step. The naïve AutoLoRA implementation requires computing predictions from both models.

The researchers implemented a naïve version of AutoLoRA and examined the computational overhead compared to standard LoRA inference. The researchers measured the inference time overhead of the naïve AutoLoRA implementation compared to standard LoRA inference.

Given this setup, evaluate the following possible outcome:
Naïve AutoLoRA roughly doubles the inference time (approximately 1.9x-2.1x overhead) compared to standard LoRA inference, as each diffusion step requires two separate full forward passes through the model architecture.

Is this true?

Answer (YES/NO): YES